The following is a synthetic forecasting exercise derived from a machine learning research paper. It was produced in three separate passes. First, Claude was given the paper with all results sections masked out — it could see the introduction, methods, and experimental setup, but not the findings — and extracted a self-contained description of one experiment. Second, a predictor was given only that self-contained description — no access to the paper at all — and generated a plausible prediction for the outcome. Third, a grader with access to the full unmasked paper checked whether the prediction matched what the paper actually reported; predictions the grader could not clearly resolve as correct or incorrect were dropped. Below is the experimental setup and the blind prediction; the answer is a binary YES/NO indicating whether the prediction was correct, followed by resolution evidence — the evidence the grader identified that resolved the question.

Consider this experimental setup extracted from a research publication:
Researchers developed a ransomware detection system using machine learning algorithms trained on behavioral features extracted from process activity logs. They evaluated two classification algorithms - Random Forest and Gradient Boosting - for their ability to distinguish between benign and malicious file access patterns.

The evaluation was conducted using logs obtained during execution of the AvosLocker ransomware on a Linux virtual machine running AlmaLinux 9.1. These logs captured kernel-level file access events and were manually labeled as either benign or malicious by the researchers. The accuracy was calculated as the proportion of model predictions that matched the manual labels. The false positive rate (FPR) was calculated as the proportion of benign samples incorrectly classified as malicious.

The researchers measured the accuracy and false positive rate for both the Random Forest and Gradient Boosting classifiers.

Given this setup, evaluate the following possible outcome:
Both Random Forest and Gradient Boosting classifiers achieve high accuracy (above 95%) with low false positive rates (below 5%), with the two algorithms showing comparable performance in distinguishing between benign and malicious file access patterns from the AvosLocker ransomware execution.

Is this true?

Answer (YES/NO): YES